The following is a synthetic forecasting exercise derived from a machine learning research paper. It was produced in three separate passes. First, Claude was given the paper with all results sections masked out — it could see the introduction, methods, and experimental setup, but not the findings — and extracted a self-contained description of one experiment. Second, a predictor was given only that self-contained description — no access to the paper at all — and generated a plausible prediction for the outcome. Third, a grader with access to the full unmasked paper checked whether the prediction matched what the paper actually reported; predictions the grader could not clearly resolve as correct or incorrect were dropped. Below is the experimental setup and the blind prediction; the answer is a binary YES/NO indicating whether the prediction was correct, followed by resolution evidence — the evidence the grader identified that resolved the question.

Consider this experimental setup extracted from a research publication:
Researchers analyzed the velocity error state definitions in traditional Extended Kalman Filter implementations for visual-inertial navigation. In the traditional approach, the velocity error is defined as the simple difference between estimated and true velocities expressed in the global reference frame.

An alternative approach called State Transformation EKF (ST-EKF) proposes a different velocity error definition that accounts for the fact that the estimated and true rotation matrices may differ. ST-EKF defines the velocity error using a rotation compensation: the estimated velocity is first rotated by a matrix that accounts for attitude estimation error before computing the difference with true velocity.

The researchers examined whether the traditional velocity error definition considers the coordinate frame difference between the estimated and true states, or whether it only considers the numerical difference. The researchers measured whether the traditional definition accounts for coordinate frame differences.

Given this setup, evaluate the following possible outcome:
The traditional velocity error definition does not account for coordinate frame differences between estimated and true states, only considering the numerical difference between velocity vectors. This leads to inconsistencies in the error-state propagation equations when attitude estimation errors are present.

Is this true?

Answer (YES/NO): YES